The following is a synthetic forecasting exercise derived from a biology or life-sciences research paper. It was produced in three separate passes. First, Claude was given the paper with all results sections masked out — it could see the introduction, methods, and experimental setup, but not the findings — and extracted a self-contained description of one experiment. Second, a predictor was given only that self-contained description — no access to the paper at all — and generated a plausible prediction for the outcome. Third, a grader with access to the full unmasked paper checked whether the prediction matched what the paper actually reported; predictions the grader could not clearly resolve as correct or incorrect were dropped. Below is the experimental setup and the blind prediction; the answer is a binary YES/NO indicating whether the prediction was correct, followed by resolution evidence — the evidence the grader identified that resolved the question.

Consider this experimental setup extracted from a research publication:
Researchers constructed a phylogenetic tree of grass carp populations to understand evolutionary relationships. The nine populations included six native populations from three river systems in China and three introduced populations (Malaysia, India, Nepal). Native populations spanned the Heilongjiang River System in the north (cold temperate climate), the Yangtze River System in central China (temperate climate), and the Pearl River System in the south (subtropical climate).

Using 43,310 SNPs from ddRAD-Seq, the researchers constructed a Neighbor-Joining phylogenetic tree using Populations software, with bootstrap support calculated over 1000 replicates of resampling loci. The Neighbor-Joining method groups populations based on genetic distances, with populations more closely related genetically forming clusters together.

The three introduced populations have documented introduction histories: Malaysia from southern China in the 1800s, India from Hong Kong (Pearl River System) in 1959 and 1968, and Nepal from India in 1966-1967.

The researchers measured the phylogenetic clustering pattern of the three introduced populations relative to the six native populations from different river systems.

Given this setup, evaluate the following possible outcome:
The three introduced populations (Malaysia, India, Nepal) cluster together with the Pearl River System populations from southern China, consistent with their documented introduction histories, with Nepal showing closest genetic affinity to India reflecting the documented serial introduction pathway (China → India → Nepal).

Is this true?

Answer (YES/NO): NO